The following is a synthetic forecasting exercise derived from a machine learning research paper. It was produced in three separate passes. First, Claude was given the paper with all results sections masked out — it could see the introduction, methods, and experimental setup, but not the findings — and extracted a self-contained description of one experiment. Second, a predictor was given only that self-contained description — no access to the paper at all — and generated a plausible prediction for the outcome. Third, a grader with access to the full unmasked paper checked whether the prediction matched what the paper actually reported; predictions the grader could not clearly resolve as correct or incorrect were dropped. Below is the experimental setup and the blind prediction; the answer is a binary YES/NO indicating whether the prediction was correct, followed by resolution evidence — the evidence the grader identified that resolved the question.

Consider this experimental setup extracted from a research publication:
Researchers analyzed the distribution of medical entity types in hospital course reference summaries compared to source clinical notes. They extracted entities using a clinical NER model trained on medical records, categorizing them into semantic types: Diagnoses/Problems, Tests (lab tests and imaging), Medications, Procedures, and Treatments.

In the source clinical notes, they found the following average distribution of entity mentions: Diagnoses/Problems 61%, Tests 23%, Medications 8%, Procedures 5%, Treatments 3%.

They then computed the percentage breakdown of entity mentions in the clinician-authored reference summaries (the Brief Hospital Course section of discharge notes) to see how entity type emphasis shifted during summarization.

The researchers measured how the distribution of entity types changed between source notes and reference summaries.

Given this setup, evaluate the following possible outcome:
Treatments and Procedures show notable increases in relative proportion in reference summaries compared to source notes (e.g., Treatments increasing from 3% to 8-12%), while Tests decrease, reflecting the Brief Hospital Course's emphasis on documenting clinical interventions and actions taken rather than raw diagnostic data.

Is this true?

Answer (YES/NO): YES